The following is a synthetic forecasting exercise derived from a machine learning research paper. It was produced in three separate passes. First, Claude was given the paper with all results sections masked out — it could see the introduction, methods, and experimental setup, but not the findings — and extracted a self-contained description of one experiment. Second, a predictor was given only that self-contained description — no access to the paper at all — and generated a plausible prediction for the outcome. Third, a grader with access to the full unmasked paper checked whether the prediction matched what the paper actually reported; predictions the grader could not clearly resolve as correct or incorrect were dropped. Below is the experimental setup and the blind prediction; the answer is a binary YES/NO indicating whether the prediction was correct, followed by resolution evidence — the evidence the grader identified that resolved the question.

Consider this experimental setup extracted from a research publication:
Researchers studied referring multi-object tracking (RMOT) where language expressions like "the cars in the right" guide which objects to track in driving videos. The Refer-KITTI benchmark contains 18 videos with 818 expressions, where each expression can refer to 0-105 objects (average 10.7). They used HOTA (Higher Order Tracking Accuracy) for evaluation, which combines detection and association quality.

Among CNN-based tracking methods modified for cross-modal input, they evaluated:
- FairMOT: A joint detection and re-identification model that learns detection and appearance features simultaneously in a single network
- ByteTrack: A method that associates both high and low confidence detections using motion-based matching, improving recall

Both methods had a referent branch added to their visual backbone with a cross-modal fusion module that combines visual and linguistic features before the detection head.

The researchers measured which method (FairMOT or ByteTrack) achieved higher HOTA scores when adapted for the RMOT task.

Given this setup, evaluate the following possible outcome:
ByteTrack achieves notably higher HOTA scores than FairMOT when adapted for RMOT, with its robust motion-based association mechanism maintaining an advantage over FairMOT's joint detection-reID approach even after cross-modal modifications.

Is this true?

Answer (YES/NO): YES